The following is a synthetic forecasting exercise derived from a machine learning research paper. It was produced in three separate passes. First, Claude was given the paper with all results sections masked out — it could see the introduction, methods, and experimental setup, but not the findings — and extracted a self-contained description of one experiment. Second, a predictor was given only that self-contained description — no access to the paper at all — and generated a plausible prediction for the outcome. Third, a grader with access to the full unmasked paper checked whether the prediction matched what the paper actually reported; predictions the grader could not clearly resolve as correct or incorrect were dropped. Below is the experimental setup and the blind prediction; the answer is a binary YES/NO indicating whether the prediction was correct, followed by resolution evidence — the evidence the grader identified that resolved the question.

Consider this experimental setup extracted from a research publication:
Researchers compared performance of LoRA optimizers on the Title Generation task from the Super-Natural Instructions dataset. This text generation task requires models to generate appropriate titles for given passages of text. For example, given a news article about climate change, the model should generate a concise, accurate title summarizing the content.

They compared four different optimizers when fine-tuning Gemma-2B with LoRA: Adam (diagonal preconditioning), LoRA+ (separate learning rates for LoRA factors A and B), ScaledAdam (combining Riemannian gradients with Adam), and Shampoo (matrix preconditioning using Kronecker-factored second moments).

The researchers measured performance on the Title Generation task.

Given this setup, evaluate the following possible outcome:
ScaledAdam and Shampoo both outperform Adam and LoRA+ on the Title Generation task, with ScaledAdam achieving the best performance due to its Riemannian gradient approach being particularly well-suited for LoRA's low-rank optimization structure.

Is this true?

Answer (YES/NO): NO